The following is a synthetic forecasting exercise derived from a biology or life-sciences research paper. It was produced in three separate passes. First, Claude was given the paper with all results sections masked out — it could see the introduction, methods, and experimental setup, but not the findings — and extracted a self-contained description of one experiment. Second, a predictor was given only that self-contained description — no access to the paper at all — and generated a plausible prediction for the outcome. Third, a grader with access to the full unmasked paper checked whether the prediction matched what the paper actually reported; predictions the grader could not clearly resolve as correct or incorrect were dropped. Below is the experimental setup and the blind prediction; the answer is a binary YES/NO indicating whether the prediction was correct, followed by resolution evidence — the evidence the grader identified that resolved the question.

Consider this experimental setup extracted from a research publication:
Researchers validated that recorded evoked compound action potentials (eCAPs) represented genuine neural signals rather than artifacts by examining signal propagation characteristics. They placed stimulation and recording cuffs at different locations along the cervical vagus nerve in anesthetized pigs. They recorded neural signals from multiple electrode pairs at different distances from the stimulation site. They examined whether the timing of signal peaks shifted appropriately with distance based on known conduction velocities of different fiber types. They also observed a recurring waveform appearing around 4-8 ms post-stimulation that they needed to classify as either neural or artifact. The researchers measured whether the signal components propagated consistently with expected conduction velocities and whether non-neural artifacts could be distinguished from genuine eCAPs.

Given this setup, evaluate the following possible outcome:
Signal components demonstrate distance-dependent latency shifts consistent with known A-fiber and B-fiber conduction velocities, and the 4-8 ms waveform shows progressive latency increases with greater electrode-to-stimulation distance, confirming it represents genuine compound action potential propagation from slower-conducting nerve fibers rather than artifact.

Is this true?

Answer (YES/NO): NO